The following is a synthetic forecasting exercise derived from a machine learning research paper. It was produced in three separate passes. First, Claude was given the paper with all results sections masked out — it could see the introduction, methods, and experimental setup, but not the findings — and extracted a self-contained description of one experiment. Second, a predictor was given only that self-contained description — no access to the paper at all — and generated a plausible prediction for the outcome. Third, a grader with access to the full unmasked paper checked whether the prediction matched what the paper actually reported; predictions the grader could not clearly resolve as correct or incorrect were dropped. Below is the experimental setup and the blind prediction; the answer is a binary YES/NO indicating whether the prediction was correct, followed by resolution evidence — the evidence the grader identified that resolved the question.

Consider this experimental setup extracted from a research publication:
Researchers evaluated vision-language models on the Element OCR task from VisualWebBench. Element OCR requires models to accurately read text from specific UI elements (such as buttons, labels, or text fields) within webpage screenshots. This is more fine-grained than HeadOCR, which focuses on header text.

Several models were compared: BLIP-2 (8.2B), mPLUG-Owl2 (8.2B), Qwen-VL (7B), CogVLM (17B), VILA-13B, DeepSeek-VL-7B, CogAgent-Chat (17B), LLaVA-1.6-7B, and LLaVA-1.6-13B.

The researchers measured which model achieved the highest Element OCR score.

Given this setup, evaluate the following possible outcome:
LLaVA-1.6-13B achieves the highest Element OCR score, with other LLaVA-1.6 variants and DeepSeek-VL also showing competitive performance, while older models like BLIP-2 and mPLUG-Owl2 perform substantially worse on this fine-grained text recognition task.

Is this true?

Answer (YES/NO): NO